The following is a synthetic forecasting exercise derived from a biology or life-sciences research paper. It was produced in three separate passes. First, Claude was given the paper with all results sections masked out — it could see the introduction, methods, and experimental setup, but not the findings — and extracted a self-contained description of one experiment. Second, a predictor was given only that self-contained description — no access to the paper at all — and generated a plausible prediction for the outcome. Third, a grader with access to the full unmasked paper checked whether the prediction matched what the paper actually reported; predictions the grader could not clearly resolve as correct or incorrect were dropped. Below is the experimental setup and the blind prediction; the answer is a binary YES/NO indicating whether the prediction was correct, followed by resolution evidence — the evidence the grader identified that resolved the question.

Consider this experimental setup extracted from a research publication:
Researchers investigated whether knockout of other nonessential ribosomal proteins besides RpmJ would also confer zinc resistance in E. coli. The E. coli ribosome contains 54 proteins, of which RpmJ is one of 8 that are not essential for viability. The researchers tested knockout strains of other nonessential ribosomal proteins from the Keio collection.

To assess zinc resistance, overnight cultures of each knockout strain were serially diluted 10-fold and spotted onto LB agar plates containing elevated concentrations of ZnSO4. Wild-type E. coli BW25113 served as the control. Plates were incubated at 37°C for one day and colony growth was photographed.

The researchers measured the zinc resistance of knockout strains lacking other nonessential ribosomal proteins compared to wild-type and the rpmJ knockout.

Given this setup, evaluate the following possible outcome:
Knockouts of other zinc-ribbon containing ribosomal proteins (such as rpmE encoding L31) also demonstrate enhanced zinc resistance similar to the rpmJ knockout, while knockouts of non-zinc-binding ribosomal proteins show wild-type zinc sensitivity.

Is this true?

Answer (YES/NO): NO